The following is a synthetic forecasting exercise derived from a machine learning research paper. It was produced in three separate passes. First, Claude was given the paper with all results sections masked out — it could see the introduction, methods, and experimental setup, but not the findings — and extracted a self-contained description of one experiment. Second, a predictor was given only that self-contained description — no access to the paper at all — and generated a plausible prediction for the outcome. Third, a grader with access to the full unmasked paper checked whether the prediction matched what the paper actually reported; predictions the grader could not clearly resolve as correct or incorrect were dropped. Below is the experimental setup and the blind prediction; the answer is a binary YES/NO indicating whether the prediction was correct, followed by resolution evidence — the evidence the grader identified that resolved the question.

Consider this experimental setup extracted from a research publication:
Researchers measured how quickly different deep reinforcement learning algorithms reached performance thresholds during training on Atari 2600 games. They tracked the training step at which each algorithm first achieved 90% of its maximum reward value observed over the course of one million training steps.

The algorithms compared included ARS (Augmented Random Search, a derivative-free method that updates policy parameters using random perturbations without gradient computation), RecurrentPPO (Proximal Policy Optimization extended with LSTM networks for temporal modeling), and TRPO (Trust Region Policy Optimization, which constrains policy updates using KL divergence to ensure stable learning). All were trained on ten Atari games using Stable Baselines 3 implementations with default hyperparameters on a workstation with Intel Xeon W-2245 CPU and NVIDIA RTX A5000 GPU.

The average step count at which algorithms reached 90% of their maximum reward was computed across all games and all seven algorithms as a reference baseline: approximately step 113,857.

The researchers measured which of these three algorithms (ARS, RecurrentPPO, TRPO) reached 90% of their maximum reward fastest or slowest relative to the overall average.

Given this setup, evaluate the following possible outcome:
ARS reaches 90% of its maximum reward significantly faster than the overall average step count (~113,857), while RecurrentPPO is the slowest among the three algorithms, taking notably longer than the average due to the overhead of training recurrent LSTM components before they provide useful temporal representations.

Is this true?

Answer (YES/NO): NO